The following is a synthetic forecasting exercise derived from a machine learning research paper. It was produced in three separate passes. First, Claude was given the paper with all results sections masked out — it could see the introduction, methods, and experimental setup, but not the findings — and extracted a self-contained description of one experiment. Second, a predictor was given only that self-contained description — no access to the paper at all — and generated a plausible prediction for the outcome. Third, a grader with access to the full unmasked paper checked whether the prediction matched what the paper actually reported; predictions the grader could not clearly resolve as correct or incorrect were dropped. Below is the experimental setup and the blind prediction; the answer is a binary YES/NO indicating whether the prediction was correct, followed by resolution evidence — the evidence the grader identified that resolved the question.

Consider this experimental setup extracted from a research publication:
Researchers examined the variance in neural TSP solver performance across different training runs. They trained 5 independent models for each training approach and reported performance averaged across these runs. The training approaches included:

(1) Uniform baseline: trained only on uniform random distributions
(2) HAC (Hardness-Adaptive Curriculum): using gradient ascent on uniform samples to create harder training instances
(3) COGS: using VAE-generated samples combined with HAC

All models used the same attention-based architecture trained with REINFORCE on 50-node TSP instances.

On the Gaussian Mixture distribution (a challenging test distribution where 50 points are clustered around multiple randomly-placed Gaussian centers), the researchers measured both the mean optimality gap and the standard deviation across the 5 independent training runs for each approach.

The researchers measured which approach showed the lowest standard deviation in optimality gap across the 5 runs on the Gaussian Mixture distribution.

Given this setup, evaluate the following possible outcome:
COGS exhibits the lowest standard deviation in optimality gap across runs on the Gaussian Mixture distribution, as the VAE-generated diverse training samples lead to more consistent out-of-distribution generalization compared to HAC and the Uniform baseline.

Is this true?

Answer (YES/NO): YES